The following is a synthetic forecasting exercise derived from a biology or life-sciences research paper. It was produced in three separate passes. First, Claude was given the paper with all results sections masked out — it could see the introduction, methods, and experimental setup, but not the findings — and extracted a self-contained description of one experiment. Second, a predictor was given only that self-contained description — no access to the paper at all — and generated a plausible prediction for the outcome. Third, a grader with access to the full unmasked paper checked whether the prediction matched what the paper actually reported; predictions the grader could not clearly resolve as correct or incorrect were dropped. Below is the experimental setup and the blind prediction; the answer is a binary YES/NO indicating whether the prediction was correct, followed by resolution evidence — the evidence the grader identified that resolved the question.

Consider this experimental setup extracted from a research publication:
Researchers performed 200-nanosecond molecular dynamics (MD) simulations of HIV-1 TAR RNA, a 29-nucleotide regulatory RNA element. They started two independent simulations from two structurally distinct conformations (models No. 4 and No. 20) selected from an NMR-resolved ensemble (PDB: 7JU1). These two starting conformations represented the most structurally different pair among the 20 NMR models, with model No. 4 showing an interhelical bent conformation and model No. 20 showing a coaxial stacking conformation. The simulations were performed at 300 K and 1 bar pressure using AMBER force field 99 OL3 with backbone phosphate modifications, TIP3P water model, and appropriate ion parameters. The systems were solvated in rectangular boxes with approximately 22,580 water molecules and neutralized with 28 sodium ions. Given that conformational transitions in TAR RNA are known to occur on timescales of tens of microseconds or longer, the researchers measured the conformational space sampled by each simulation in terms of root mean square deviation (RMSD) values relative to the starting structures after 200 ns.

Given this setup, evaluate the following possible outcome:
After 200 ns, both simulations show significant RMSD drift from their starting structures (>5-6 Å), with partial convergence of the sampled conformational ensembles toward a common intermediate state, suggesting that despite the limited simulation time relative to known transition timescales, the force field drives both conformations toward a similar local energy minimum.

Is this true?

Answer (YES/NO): NO